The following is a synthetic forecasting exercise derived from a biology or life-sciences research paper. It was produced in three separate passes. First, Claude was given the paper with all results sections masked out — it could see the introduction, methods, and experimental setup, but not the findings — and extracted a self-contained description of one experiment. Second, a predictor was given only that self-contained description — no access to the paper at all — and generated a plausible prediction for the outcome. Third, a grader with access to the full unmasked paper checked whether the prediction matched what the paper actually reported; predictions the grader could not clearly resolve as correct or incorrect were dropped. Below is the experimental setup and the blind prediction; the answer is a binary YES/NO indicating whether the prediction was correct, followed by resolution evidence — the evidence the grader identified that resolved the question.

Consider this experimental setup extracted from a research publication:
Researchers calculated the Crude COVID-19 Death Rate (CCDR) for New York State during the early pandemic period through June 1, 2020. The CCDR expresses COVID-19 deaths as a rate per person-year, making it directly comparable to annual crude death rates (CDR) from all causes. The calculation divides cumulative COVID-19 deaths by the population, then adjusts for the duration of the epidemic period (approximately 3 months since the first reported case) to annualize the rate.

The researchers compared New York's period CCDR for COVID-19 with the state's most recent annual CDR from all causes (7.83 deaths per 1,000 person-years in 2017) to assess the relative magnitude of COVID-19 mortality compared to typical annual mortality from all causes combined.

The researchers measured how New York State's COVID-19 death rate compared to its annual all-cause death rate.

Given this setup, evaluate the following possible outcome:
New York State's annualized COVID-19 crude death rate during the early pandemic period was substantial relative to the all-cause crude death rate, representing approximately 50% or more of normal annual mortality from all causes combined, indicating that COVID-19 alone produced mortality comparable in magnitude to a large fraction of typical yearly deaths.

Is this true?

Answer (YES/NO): YES